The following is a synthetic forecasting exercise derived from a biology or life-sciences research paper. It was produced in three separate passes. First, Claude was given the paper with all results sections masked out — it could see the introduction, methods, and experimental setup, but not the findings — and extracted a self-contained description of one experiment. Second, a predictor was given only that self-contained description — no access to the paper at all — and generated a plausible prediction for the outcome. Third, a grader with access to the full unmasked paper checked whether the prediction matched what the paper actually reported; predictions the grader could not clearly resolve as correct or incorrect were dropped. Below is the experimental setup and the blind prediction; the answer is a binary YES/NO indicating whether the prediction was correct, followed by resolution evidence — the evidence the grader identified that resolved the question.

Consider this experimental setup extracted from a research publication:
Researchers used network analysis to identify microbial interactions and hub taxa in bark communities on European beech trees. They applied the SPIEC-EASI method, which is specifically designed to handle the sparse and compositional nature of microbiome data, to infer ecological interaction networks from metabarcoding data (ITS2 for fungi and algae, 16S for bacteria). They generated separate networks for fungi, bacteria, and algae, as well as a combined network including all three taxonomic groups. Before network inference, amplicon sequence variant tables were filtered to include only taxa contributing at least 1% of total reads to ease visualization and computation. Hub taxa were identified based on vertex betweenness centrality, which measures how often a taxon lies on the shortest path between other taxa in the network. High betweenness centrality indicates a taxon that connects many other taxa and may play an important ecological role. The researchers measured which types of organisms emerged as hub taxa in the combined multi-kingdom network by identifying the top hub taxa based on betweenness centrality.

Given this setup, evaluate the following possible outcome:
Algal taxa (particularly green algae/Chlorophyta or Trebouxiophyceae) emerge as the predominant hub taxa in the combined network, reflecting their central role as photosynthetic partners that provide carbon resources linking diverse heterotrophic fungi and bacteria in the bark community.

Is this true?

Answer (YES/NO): NO